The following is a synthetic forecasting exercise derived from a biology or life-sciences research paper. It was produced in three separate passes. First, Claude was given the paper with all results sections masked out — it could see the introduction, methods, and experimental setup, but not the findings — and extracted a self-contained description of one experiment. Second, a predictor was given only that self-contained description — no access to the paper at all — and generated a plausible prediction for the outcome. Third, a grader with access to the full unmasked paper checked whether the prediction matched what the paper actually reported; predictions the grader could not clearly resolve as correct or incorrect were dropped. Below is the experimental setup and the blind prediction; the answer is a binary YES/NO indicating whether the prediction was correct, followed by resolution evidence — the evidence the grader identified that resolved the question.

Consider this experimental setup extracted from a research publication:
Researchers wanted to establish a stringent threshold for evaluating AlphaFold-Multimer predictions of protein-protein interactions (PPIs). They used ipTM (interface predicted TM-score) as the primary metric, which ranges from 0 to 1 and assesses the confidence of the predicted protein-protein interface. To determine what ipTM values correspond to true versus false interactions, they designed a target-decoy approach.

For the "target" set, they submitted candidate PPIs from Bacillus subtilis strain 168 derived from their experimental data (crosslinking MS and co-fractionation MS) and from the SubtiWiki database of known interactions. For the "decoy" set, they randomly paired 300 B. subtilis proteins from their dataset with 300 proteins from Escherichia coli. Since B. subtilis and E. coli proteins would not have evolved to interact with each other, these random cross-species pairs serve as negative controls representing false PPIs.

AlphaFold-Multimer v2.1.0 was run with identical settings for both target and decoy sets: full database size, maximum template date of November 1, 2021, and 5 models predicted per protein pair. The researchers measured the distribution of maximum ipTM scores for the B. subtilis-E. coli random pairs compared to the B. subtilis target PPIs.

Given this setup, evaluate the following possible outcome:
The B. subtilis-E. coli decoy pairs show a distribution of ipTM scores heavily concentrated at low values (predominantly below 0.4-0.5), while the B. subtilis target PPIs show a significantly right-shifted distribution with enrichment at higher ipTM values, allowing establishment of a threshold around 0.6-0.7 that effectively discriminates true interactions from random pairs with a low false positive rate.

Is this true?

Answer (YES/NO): NO